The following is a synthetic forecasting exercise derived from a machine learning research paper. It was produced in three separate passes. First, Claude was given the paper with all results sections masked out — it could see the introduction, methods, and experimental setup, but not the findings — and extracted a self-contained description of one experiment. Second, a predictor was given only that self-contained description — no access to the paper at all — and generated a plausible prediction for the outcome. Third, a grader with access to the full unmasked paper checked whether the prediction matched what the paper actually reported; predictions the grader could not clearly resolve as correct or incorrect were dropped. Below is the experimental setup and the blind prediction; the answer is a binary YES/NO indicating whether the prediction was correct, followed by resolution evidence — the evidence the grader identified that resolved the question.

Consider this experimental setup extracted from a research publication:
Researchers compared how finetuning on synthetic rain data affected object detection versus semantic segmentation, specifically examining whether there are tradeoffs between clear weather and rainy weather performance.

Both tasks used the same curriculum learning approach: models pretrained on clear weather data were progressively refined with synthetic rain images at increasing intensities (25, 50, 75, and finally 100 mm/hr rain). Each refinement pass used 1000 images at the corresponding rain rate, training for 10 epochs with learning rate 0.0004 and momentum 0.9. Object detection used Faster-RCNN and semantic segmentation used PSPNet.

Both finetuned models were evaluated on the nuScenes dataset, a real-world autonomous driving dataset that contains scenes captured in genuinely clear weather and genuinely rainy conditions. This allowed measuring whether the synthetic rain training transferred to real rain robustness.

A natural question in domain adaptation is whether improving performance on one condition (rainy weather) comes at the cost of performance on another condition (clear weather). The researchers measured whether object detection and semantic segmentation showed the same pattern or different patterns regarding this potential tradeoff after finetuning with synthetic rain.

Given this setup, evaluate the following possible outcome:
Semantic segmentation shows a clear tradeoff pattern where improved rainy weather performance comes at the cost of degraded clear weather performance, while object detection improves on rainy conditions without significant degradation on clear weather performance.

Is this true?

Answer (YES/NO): NO